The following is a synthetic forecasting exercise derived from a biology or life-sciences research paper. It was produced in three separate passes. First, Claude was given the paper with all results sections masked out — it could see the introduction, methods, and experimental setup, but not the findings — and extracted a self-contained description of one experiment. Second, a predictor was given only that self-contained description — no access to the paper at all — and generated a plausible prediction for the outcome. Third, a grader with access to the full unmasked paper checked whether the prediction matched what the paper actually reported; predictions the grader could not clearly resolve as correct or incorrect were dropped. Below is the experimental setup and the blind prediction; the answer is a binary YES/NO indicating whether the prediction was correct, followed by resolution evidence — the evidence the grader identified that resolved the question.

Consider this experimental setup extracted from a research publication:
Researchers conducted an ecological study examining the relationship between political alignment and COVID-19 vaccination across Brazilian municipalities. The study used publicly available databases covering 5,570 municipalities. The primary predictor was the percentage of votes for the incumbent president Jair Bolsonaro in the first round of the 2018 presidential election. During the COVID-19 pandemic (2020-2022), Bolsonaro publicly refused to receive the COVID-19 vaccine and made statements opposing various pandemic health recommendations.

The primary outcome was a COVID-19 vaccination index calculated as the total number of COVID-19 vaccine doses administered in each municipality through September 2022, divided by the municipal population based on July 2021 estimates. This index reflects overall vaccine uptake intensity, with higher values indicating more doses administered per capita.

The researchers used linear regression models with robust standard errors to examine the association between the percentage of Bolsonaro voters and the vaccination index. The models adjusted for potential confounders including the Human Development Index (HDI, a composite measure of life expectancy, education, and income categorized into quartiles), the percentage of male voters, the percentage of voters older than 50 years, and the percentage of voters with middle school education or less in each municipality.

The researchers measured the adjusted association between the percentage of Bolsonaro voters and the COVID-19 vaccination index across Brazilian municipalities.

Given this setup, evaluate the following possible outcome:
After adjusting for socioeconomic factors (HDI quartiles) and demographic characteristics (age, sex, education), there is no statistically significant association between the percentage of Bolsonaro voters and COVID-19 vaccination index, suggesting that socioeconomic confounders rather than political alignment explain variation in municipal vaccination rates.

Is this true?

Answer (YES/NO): NO